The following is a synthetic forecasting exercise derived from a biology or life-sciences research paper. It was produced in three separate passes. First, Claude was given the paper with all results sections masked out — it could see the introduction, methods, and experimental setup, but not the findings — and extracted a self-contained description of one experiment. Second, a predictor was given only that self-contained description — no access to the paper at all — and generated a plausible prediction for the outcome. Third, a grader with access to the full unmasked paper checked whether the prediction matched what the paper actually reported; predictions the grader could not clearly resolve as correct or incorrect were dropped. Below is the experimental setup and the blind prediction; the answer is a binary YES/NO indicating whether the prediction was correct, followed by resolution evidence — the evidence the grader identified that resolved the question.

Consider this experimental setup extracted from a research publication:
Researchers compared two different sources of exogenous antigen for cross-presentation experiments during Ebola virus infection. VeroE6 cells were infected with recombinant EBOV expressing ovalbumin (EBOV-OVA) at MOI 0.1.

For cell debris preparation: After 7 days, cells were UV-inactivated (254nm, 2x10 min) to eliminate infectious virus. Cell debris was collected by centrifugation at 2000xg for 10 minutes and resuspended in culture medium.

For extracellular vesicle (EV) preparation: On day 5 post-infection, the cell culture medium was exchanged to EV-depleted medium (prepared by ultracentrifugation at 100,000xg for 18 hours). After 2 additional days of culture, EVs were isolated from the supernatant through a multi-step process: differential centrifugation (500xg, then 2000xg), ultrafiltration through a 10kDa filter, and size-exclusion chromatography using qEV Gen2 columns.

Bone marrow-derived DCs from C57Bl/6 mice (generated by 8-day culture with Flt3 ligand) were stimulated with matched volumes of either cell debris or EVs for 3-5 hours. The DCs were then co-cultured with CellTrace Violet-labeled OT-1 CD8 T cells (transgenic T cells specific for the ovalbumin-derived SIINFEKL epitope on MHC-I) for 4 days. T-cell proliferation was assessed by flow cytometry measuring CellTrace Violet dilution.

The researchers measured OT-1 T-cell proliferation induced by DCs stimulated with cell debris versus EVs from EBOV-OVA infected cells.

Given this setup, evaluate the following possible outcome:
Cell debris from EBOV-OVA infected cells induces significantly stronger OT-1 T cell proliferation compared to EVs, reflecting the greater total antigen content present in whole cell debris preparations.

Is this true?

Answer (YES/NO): YES